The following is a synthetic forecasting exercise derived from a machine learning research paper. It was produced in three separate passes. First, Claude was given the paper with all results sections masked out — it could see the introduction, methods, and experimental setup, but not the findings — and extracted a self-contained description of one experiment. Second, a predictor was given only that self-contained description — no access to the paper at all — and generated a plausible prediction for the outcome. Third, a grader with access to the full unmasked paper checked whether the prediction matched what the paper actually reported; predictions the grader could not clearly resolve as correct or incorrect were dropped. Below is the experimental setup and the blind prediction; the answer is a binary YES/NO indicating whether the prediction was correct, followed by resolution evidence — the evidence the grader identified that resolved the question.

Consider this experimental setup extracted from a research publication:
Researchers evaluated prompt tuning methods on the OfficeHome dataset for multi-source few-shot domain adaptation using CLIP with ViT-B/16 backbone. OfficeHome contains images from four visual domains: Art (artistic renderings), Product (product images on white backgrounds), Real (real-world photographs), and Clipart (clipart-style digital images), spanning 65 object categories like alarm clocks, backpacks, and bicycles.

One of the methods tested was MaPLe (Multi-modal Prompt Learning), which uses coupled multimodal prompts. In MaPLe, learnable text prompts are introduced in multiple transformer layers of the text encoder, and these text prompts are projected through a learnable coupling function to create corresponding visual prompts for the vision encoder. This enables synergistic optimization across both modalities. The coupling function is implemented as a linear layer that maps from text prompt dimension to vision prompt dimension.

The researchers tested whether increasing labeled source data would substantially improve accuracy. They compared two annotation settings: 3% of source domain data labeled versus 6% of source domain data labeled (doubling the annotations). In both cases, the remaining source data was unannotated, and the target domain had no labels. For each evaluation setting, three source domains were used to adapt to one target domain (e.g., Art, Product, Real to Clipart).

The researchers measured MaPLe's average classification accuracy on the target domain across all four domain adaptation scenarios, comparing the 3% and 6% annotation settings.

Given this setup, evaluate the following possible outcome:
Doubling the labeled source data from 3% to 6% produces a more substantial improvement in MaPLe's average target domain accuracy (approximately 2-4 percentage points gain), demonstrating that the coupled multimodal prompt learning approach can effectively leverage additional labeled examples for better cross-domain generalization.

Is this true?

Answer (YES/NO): NO